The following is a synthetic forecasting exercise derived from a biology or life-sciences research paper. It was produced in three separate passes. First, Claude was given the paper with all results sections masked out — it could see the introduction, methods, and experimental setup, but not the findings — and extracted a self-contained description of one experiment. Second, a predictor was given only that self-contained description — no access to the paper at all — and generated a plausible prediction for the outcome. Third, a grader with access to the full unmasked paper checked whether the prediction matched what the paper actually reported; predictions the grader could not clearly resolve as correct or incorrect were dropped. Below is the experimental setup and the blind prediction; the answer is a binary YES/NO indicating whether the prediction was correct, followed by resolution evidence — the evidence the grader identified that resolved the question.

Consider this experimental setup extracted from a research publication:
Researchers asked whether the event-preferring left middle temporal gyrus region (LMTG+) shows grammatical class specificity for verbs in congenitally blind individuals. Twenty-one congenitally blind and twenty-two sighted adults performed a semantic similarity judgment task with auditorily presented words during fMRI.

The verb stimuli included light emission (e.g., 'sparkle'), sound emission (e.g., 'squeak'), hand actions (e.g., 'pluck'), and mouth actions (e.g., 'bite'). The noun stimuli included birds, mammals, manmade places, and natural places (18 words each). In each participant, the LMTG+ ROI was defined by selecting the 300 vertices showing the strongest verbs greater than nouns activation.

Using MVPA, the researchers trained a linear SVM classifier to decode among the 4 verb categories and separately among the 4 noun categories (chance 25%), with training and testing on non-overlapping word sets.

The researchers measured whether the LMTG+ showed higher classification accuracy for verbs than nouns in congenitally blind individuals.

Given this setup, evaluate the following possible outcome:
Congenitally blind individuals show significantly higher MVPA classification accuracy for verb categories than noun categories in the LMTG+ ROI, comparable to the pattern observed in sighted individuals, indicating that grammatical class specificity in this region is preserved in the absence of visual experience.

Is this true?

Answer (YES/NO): NO